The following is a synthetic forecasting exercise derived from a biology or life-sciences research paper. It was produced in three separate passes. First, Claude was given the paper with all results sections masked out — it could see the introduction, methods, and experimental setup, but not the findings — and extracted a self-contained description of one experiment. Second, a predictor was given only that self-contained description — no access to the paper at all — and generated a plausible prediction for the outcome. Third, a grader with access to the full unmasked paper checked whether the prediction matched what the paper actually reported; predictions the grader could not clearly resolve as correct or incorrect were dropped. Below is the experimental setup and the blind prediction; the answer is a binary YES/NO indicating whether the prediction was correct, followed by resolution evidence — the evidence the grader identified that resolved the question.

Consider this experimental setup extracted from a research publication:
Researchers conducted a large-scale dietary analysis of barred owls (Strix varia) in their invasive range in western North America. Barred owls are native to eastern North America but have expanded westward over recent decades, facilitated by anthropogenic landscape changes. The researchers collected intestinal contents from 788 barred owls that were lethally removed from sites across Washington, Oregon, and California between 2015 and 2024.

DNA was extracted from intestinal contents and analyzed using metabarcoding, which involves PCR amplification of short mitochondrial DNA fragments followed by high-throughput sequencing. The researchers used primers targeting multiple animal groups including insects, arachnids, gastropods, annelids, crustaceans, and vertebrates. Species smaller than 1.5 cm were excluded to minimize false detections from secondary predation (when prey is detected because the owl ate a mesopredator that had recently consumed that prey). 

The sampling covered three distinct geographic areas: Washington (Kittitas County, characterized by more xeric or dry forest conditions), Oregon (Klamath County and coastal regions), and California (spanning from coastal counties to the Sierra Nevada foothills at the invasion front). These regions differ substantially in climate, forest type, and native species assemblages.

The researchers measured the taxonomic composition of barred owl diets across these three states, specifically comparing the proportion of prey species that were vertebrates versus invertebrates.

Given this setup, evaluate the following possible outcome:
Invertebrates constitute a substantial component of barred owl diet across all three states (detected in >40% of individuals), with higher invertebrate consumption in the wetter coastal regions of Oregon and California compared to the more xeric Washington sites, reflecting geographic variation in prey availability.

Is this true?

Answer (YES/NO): NO